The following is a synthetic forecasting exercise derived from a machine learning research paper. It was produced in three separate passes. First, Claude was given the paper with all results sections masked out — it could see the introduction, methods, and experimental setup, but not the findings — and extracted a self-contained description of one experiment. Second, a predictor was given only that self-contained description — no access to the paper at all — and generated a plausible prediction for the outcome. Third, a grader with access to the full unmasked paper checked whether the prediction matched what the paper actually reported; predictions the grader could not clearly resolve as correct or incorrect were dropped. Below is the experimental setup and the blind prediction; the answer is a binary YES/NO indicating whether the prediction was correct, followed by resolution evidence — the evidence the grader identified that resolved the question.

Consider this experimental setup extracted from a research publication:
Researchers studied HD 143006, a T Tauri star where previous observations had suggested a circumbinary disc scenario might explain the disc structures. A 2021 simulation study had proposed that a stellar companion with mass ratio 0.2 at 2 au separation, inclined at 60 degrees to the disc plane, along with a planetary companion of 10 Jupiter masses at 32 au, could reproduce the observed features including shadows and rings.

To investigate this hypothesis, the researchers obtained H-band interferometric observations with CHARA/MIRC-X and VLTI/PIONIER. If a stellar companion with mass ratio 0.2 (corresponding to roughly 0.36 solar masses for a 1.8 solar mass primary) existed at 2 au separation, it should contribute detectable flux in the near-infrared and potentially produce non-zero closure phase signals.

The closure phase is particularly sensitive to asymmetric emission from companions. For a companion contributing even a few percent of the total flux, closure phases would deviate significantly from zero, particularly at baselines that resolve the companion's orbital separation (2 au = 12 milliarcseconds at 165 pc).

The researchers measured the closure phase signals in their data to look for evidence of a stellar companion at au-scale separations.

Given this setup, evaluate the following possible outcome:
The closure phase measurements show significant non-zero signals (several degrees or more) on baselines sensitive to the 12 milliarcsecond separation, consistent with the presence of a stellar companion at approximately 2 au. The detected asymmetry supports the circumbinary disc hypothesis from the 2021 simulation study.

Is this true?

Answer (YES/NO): NO